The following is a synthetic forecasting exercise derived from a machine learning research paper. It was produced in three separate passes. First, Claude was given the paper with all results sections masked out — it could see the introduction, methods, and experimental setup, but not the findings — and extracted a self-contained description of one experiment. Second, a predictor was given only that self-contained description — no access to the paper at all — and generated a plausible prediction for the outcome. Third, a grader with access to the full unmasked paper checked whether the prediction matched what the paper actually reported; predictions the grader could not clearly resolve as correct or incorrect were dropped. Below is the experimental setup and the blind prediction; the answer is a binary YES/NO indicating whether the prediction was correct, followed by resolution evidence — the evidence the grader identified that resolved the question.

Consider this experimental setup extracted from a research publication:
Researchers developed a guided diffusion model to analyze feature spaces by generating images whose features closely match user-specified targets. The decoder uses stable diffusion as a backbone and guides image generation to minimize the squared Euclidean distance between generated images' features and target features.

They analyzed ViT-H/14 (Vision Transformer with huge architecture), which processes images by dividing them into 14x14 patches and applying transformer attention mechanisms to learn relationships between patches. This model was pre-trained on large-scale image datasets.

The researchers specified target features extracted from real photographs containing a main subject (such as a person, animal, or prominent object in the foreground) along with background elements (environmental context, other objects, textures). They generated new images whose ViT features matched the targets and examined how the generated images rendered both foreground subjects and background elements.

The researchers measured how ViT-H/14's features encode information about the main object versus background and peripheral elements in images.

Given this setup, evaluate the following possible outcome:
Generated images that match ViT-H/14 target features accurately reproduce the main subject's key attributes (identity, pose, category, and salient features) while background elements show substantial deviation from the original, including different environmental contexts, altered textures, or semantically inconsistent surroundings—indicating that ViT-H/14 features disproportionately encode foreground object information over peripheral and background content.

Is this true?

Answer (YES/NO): YES